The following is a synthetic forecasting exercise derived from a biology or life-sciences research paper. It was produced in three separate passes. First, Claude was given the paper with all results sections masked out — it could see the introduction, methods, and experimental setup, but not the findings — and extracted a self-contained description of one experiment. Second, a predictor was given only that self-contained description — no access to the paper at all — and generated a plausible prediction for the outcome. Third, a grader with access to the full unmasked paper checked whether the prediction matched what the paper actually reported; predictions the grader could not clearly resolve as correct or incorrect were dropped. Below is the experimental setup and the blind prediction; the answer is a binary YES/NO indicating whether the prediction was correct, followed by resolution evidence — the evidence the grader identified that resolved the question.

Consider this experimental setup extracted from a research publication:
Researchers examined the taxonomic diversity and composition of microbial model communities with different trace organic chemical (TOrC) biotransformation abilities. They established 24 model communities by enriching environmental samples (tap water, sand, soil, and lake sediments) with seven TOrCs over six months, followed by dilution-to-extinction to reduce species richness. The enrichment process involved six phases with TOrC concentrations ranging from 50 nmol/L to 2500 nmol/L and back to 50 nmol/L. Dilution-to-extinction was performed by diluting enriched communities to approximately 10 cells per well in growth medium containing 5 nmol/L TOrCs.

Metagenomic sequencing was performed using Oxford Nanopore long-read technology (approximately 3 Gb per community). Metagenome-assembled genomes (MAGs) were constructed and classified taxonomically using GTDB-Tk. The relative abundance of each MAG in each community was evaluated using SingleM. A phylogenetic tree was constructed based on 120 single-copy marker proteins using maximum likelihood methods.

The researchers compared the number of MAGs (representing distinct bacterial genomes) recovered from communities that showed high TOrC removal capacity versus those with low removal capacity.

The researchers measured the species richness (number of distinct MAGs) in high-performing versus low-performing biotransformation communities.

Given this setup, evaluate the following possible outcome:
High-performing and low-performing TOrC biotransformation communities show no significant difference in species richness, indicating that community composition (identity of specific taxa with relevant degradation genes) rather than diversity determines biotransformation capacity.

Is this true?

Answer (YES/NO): YES